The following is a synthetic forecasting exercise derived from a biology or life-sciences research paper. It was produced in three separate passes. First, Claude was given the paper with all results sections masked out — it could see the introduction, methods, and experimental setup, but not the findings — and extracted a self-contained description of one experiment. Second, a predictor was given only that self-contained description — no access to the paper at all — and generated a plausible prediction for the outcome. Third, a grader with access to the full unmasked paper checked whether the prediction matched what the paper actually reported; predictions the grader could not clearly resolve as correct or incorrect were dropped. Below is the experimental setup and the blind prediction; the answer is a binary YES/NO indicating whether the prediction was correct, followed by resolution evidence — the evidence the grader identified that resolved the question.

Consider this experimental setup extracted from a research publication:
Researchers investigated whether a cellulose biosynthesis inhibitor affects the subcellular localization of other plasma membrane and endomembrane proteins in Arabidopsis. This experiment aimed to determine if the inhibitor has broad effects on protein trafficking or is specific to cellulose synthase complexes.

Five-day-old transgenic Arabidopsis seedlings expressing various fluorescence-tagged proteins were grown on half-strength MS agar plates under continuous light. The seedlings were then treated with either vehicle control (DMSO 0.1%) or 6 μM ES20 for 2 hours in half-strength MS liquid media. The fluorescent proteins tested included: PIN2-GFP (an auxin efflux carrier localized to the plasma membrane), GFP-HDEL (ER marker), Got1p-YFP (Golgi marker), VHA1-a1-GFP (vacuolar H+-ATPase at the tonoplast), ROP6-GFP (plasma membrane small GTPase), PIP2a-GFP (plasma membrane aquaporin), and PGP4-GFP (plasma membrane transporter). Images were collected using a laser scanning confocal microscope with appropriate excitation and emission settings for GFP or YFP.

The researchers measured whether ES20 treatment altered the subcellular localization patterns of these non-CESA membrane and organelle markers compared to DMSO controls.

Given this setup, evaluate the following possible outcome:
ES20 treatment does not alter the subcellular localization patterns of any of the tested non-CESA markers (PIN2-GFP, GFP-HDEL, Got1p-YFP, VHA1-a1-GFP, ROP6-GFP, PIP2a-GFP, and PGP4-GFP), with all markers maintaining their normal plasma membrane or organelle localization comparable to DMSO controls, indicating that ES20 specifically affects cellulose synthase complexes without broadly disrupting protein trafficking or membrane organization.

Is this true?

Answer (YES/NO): YES